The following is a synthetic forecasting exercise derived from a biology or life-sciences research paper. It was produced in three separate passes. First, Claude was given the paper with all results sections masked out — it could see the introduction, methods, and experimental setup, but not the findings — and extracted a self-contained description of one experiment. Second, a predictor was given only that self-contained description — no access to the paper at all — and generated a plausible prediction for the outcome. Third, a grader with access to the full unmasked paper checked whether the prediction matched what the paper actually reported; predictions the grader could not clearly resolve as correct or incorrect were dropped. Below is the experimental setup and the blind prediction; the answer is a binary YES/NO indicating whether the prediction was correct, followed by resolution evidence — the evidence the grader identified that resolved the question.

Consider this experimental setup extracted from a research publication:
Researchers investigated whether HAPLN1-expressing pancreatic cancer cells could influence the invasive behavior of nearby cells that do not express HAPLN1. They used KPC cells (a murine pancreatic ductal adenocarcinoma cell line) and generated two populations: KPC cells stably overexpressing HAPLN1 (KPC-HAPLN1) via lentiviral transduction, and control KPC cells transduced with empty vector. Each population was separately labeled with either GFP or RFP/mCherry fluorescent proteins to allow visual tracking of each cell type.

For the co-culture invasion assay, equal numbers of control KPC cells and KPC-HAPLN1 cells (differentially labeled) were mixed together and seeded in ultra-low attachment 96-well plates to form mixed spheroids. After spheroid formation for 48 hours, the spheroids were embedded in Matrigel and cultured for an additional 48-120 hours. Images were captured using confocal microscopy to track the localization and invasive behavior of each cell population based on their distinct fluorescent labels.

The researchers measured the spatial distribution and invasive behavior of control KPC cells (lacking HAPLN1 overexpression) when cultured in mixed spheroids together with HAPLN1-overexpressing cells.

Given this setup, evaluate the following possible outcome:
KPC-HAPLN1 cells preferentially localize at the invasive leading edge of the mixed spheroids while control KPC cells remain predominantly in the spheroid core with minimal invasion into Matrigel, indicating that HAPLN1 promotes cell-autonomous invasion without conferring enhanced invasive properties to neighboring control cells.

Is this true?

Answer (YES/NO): NO